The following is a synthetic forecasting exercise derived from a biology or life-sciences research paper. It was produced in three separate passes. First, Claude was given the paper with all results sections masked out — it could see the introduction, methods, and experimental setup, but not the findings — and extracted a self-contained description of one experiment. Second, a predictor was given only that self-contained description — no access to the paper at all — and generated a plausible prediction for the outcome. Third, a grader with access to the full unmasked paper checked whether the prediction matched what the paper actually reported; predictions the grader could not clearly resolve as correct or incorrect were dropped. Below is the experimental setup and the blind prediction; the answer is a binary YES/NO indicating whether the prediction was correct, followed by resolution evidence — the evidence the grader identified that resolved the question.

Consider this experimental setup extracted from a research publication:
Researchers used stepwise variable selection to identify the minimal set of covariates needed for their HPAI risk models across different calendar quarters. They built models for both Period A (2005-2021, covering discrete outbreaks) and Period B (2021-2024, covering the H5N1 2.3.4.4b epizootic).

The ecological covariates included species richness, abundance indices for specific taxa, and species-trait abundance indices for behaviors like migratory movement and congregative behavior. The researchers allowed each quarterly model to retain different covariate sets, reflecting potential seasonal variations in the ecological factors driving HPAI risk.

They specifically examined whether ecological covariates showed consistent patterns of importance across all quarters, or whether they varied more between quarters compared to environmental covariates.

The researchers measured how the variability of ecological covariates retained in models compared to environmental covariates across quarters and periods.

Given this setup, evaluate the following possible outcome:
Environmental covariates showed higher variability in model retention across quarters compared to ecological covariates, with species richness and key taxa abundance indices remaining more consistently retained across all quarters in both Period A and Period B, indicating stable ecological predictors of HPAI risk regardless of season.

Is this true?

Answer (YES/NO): NO